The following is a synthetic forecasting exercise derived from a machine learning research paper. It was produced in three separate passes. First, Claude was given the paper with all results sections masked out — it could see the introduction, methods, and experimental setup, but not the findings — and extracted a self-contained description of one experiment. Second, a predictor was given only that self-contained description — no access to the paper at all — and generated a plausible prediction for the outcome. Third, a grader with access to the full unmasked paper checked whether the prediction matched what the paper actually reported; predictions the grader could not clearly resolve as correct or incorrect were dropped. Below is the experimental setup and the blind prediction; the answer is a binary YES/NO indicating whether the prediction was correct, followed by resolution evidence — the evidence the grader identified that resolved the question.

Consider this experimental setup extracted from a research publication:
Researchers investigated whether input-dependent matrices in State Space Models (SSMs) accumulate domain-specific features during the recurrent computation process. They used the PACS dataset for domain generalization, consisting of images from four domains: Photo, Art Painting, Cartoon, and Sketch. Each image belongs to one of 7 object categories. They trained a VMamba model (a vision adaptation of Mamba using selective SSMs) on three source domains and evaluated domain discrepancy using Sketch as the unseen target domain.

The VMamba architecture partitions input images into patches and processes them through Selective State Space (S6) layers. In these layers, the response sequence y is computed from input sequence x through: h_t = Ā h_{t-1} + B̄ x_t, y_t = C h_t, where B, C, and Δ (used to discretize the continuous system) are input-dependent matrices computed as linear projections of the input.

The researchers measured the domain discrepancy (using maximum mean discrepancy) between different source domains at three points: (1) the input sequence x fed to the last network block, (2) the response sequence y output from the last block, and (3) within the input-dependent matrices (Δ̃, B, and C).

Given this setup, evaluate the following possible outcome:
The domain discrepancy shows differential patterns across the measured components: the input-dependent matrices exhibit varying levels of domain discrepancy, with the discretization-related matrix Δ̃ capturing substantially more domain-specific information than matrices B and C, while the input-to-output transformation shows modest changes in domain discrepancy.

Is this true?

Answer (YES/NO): NO